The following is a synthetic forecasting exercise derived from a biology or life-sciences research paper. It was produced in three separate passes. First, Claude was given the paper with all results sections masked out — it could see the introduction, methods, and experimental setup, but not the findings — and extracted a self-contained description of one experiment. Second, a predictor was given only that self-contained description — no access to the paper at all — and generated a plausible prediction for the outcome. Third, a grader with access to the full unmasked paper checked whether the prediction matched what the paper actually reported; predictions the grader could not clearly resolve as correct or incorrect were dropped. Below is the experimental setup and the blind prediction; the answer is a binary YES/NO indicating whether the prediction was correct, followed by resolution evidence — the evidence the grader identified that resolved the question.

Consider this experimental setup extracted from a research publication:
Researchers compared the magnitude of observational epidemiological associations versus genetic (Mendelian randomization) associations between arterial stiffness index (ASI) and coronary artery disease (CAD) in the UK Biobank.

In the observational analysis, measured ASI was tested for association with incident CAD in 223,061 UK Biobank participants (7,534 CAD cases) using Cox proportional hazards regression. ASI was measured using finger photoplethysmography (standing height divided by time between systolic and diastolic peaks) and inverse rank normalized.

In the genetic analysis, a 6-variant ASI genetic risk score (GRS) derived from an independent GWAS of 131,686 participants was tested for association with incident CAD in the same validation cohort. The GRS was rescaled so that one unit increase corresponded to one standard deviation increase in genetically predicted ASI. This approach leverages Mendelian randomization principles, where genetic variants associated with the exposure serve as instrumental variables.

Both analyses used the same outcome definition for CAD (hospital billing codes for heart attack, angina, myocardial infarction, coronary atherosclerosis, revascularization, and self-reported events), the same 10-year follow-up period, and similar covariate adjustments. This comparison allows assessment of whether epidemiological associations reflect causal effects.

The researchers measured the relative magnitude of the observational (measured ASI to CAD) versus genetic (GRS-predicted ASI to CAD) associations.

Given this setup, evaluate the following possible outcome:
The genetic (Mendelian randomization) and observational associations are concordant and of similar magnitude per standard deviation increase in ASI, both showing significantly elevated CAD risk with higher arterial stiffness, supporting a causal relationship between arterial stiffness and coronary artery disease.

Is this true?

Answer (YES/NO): NO